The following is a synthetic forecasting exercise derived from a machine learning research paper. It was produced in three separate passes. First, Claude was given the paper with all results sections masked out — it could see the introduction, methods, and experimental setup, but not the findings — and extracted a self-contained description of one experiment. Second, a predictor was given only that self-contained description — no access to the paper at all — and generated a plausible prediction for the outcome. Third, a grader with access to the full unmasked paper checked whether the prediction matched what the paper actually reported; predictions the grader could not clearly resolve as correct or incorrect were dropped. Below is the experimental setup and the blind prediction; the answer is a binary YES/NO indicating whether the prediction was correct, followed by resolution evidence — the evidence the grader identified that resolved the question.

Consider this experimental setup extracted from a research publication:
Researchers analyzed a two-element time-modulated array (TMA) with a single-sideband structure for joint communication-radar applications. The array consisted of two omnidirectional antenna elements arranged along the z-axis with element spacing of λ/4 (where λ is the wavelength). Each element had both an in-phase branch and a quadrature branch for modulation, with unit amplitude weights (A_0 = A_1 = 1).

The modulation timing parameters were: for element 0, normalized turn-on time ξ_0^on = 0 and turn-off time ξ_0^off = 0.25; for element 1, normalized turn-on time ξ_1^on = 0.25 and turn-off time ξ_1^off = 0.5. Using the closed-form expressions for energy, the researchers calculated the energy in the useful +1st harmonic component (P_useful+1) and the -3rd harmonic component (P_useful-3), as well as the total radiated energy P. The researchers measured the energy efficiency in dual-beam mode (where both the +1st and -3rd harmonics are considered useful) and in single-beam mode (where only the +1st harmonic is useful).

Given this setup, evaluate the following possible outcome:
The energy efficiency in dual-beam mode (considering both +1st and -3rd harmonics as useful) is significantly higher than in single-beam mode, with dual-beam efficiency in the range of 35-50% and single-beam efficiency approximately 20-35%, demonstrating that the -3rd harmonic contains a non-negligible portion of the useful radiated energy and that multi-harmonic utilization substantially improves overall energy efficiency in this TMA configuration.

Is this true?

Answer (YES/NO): NO